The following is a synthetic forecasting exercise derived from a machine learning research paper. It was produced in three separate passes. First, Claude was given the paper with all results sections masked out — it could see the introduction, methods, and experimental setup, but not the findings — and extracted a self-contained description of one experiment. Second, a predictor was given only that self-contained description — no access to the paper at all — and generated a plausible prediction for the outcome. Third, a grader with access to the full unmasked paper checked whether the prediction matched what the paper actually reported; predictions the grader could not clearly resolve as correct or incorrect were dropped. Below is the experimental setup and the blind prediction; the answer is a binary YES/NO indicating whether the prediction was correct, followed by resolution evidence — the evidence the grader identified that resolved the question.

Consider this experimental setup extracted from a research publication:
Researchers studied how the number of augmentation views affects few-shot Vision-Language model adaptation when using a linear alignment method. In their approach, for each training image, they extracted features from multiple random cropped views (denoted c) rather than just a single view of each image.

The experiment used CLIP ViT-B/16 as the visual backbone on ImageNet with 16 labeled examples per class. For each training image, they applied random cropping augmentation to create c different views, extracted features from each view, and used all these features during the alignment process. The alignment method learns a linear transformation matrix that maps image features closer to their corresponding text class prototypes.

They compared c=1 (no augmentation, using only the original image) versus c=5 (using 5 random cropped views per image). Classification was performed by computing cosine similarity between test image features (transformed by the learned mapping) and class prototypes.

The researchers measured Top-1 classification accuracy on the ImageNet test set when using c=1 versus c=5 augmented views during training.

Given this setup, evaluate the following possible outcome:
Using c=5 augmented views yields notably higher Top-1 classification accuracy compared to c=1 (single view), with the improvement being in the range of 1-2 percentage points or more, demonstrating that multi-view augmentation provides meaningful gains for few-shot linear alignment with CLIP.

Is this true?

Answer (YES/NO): NO